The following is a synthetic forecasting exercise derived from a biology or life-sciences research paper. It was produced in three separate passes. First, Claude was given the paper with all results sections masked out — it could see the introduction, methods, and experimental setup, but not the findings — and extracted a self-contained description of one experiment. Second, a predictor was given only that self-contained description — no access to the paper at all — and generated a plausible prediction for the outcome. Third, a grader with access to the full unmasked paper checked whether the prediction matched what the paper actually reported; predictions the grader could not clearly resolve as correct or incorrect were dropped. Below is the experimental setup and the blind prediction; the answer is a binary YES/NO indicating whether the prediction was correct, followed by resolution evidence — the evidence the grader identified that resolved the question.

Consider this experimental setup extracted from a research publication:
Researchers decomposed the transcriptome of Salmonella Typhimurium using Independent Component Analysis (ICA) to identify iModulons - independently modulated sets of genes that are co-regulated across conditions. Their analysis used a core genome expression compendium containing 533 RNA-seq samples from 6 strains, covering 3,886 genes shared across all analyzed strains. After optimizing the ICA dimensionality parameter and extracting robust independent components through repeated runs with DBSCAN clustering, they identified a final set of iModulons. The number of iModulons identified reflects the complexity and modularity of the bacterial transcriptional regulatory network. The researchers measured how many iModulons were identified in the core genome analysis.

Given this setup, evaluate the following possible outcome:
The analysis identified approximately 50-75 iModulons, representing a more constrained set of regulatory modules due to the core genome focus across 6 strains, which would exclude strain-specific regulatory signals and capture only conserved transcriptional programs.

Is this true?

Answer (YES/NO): NO